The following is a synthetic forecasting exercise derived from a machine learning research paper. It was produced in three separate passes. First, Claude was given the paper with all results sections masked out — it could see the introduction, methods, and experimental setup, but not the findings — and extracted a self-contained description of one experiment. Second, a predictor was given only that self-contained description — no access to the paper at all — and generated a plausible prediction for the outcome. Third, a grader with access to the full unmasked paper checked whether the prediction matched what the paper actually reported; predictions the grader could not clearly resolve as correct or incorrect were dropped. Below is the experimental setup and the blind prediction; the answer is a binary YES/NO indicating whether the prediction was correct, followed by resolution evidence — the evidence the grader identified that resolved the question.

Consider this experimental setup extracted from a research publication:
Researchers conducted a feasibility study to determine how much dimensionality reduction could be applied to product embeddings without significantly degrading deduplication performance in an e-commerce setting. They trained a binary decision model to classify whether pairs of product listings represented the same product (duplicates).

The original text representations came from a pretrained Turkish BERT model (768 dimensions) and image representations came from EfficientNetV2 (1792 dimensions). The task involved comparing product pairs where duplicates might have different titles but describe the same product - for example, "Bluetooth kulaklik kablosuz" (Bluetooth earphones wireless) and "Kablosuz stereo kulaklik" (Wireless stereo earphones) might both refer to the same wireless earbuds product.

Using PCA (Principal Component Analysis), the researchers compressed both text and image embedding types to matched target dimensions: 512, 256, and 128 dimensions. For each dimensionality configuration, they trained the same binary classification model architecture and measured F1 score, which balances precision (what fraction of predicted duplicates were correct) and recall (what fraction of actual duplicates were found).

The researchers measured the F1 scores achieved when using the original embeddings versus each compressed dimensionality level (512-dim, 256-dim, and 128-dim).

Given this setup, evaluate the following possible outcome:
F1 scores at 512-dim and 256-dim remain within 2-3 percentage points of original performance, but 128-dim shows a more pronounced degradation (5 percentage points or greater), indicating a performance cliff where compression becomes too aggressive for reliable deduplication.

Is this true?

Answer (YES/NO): NO